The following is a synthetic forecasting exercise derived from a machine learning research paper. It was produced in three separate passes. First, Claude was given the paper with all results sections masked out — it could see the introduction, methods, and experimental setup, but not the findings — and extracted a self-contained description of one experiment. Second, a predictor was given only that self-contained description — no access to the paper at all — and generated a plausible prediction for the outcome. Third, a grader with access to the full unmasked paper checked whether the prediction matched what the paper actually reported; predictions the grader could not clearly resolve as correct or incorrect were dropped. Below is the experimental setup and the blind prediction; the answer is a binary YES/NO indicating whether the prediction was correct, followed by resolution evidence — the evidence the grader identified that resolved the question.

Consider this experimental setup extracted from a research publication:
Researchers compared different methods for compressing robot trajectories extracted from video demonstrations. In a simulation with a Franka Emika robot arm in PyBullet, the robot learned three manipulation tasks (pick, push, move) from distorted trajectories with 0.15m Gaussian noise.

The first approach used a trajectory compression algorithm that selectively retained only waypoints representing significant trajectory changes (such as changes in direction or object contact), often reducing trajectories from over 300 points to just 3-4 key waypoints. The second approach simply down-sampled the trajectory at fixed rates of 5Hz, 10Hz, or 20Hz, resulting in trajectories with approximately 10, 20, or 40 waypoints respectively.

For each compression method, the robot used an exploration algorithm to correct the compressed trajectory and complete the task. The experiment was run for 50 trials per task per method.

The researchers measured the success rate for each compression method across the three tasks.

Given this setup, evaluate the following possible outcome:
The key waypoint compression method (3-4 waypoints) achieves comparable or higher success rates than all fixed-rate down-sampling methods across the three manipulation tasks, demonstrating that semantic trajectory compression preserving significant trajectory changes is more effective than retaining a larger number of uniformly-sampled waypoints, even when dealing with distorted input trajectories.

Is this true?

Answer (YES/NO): YES